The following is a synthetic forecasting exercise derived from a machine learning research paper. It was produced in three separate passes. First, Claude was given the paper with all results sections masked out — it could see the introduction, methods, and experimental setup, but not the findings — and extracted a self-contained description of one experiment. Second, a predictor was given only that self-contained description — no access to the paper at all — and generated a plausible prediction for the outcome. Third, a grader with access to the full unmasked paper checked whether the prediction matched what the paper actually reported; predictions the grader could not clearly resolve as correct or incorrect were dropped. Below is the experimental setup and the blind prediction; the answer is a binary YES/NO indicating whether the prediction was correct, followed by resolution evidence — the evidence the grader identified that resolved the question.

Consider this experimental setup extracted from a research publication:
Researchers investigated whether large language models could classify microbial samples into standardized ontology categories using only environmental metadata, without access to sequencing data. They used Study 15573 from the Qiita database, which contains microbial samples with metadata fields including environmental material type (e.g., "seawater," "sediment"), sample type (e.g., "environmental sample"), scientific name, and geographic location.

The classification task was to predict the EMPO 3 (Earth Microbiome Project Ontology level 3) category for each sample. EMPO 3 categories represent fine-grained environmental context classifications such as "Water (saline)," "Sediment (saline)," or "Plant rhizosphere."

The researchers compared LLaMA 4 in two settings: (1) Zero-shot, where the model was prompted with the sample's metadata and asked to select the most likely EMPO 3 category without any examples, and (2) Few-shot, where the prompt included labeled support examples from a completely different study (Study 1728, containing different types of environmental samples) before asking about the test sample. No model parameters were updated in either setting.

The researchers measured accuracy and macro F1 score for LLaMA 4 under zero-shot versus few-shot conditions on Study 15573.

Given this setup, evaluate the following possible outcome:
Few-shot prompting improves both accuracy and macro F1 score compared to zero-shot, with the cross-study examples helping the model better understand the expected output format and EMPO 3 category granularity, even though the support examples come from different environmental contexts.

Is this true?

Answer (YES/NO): YES